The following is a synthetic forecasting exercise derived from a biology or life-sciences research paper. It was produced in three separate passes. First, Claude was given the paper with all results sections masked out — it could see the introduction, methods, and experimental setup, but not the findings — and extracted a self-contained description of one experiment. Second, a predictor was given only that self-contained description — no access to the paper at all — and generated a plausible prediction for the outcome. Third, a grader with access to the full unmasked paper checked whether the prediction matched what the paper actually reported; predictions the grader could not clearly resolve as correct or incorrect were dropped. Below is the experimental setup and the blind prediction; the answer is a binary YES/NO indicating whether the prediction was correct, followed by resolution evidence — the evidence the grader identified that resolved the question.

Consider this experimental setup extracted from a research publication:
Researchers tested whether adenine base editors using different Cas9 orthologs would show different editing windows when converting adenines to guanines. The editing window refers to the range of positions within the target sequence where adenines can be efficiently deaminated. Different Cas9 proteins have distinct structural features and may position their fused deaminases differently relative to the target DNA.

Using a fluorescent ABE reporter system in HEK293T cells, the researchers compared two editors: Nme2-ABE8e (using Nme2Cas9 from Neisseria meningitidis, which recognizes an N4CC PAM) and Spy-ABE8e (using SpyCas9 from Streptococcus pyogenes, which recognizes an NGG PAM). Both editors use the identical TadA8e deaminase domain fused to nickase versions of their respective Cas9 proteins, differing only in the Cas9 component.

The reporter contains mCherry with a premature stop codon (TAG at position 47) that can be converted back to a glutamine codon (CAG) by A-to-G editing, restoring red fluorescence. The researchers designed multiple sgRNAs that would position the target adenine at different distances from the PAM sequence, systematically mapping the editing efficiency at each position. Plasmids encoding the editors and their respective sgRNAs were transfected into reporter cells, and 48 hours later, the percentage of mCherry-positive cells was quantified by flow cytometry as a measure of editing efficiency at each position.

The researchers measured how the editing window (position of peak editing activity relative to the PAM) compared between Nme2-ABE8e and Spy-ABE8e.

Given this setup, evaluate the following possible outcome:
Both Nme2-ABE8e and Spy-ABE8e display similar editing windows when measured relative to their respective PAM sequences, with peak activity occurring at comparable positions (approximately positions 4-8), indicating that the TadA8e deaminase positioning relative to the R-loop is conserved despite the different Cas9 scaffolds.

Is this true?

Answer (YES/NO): NO